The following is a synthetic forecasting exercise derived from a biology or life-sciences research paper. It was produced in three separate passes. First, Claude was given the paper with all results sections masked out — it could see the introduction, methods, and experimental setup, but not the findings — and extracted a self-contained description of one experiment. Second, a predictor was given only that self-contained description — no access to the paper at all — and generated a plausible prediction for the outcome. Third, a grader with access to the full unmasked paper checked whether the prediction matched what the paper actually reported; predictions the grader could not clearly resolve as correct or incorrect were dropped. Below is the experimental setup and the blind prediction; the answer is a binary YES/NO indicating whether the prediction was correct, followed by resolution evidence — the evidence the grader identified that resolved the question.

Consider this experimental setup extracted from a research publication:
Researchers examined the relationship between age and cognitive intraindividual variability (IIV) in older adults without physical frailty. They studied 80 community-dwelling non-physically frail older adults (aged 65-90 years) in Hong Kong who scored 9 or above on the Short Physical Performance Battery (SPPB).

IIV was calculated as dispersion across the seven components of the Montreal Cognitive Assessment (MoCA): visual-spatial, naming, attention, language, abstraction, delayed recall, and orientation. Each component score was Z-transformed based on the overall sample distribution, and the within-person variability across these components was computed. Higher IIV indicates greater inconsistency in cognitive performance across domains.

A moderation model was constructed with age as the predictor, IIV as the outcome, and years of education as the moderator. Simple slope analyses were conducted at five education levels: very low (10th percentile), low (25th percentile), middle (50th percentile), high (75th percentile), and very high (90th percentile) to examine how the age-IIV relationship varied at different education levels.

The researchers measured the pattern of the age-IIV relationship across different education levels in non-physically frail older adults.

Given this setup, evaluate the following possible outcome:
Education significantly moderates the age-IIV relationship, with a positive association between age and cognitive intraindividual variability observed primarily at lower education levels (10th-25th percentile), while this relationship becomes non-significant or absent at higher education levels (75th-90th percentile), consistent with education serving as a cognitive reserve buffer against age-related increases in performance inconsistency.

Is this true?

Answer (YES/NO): NO